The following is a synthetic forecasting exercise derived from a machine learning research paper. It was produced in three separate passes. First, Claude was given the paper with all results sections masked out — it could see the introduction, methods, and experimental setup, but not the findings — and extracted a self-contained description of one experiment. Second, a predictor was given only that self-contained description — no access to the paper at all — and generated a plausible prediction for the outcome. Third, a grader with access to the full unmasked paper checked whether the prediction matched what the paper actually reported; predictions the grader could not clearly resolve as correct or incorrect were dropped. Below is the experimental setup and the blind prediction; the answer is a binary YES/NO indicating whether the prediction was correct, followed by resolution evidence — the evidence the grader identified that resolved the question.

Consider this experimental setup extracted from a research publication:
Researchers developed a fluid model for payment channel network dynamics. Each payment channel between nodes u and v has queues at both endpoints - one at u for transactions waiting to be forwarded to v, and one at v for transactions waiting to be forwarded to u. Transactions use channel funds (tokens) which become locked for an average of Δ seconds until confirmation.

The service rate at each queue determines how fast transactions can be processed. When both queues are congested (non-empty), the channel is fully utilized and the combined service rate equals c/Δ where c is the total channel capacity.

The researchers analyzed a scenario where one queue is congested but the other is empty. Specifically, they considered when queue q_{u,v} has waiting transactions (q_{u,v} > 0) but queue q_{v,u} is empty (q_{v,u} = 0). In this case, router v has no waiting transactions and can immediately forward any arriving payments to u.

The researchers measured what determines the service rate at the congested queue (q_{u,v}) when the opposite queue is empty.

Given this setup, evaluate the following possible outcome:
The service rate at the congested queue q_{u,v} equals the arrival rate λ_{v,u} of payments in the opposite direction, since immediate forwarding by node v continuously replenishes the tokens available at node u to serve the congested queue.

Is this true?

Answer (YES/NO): YES